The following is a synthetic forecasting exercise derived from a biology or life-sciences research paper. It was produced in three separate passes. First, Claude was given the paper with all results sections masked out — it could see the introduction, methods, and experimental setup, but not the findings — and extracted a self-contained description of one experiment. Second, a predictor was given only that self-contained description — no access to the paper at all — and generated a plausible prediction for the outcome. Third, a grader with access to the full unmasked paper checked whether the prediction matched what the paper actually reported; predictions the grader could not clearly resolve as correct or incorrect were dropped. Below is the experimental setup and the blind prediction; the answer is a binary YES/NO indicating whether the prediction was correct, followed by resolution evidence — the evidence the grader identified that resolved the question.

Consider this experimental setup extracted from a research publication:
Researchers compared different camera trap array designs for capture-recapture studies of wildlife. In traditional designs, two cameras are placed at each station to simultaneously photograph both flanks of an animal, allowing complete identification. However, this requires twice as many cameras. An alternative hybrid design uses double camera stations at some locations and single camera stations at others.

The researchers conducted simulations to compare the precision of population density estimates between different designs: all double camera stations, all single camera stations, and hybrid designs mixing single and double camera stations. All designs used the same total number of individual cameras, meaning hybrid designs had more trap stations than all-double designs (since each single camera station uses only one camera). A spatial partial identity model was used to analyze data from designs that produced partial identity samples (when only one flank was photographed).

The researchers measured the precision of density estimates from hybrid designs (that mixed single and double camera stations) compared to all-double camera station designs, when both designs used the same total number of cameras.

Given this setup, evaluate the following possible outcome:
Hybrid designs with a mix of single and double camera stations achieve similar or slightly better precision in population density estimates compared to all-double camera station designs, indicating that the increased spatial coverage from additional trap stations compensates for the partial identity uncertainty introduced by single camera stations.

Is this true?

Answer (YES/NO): YES